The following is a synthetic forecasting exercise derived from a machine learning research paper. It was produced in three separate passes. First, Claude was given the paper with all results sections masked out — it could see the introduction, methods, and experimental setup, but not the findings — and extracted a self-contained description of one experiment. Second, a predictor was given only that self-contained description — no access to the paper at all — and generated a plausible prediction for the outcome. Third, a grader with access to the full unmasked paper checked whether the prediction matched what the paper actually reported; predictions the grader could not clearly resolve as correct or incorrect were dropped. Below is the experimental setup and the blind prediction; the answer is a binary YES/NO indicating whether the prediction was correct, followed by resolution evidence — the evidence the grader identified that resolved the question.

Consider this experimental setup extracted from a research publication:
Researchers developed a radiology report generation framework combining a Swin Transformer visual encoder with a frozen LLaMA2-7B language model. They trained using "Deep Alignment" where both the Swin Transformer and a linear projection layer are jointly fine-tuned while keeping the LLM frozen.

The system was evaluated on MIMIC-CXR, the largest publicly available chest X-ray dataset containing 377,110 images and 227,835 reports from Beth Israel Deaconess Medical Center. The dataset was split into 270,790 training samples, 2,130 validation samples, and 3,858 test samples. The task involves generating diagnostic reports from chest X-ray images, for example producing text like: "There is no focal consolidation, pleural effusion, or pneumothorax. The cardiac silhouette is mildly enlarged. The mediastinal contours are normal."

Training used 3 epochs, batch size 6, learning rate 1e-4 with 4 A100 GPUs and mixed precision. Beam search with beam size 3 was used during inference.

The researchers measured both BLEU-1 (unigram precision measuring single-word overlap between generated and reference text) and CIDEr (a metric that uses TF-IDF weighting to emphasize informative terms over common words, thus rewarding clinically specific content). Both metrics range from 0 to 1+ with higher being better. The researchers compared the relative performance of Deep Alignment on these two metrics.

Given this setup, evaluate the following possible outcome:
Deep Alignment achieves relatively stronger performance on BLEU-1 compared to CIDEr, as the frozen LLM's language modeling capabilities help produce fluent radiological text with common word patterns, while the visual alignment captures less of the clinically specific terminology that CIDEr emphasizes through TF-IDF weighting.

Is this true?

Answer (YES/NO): YES